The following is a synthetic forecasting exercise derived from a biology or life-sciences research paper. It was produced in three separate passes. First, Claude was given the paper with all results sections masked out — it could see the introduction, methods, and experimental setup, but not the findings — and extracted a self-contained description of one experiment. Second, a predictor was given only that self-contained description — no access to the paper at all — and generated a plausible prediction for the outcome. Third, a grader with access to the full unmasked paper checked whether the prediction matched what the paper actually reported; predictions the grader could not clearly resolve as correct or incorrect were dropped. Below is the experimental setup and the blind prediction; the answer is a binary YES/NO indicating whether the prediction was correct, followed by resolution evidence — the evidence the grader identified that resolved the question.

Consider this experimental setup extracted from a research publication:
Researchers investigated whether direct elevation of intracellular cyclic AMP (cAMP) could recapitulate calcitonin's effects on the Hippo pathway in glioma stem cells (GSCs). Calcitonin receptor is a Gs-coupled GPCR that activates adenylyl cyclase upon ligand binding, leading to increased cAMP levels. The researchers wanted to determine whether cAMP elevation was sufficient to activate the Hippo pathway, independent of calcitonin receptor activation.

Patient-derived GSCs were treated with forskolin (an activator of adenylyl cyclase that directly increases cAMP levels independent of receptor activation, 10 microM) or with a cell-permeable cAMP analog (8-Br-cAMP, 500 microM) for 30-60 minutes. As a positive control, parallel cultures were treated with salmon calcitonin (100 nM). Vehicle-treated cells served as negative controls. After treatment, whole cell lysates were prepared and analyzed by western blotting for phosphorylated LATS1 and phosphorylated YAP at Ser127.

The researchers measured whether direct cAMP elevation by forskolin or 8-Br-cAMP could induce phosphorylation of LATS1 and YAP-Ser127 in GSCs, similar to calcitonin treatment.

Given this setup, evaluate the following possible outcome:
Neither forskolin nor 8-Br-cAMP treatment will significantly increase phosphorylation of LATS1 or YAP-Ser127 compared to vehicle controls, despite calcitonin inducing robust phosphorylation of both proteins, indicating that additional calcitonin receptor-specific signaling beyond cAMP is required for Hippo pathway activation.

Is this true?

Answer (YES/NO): NO